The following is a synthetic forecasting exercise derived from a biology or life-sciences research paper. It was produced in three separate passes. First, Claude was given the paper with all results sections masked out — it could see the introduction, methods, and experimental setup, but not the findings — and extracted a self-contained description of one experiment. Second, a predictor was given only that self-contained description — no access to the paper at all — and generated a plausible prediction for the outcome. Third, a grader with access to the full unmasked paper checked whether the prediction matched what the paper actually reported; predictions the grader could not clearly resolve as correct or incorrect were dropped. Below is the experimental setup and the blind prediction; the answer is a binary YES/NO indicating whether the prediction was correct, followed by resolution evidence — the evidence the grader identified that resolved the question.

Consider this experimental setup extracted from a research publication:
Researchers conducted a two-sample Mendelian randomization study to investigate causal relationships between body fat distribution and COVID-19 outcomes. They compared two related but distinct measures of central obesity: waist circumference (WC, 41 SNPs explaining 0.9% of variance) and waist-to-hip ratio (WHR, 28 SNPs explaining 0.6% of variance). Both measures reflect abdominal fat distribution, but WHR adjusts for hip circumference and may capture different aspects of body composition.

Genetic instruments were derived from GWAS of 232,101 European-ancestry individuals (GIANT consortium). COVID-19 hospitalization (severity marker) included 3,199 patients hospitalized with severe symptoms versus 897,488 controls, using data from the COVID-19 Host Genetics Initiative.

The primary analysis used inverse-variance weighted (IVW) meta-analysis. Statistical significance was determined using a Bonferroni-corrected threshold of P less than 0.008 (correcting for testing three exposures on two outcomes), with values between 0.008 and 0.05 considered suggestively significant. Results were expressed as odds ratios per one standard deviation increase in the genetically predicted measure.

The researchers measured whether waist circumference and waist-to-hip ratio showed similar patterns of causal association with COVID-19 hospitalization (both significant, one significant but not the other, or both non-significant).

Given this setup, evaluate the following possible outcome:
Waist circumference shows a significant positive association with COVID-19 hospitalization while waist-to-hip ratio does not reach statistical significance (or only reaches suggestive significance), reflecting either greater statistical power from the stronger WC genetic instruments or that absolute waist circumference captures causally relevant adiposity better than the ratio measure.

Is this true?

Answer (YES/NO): NO